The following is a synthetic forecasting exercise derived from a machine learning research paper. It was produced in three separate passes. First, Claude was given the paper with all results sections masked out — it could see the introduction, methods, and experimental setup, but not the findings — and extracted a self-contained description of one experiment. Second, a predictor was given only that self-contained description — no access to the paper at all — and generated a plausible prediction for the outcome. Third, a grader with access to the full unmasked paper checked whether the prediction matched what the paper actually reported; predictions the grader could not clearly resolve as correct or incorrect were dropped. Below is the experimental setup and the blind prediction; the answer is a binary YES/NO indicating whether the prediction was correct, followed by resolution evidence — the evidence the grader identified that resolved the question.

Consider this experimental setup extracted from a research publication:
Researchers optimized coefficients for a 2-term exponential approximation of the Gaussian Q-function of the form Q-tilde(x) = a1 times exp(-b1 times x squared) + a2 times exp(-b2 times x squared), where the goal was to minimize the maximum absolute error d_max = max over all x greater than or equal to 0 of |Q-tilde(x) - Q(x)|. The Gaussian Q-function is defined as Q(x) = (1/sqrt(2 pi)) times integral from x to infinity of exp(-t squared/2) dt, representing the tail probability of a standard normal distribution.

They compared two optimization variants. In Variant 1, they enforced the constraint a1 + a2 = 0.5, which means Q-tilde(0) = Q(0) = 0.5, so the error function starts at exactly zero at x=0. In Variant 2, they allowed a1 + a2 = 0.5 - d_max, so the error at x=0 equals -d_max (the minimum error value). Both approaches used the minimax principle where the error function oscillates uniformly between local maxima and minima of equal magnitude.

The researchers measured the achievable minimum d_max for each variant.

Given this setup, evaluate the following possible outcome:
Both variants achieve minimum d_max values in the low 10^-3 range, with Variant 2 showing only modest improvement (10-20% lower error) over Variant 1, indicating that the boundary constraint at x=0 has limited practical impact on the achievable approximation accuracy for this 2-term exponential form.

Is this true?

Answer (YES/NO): NO